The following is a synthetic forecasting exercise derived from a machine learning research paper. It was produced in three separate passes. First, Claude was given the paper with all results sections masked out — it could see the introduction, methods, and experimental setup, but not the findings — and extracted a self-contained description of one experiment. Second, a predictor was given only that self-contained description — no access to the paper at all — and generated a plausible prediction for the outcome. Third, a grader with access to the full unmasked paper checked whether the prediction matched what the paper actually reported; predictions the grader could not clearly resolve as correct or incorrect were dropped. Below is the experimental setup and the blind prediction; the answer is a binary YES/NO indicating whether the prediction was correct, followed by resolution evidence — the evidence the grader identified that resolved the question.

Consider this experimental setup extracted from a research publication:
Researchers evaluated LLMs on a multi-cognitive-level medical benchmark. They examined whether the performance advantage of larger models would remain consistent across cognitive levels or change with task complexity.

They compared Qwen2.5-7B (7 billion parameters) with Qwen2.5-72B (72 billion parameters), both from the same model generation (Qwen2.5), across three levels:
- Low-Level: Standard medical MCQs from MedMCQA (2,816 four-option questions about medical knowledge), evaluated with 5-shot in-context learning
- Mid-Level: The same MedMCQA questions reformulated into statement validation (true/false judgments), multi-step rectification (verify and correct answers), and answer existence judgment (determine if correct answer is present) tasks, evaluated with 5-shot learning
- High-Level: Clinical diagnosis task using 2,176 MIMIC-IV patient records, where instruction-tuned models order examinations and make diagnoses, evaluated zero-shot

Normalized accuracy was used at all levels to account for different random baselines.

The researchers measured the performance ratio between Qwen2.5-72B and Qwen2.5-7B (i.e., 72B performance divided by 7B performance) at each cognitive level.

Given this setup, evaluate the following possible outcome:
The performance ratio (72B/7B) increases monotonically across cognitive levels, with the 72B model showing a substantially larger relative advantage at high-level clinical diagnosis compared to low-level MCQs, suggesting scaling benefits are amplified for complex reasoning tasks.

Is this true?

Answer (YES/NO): NO